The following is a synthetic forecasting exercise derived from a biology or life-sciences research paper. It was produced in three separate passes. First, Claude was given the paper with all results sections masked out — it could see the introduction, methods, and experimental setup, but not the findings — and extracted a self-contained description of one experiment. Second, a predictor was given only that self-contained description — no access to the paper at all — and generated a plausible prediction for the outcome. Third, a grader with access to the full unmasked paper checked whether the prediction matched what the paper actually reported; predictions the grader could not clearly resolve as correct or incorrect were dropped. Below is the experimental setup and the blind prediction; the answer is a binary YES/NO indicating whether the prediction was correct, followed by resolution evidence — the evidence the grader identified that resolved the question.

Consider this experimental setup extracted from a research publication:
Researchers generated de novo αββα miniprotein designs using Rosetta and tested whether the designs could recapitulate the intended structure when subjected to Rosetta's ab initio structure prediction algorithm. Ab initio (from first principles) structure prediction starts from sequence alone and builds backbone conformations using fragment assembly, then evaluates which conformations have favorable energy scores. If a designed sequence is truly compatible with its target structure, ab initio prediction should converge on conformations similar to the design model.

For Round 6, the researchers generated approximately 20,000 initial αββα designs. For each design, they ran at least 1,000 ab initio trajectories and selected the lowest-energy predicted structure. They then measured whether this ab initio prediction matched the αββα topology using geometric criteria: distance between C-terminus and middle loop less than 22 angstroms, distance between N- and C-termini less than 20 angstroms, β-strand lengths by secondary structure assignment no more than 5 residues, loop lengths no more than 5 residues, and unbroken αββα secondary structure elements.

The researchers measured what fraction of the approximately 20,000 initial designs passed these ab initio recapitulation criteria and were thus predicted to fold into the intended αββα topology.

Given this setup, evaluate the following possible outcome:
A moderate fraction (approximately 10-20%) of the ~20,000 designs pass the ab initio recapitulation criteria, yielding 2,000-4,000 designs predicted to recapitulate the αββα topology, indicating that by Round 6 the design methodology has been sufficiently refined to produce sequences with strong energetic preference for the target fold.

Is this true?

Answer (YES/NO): NO